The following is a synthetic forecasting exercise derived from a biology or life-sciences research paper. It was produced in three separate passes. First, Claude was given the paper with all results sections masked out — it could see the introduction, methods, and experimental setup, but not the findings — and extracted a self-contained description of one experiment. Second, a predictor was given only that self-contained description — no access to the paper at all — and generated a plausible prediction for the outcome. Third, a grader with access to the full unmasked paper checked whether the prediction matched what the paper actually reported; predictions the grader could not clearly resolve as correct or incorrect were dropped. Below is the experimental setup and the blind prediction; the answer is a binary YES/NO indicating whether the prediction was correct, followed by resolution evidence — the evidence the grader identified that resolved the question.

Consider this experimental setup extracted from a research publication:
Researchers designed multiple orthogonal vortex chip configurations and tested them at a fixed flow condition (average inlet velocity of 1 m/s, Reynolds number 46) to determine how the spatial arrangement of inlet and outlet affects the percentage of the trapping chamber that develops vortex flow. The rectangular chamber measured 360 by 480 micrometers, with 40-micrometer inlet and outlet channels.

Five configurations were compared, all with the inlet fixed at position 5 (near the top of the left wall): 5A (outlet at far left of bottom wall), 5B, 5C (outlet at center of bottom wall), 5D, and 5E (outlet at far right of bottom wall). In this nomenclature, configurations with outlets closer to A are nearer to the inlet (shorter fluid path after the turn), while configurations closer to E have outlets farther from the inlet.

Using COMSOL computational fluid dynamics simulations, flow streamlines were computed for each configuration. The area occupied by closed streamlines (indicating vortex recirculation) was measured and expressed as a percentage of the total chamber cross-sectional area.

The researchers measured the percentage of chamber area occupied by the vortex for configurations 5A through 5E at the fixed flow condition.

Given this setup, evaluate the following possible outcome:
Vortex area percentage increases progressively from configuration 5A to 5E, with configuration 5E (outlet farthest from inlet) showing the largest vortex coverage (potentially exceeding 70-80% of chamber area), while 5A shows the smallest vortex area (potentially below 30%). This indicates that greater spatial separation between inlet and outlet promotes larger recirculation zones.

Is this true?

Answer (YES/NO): NO